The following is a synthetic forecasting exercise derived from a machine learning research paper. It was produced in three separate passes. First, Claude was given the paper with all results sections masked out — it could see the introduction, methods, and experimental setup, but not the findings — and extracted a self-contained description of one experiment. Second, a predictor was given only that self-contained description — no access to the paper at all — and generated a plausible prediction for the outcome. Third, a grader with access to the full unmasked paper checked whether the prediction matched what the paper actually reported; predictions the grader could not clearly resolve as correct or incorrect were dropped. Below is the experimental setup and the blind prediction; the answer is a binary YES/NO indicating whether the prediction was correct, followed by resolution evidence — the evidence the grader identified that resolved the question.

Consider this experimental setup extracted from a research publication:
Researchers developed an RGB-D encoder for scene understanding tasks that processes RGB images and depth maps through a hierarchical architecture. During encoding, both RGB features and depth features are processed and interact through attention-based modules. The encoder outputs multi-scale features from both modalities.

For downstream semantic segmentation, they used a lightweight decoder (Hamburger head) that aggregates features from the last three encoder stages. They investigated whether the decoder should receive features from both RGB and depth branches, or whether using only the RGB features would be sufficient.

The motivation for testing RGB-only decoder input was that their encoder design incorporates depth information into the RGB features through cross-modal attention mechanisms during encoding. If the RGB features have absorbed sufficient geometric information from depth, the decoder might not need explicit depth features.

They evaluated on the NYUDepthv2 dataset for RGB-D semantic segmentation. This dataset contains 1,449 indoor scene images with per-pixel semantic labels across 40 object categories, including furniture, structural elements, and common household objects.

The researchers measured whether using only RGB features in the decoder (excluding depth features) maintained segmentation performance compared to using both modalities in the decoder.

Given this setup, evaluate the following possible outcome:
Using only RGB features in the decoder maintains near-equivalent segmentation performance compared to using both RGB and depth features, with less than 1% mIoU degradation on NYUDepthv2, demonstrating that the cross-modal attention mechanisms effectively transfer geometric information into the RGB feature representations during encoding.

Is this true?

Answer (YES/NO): NO